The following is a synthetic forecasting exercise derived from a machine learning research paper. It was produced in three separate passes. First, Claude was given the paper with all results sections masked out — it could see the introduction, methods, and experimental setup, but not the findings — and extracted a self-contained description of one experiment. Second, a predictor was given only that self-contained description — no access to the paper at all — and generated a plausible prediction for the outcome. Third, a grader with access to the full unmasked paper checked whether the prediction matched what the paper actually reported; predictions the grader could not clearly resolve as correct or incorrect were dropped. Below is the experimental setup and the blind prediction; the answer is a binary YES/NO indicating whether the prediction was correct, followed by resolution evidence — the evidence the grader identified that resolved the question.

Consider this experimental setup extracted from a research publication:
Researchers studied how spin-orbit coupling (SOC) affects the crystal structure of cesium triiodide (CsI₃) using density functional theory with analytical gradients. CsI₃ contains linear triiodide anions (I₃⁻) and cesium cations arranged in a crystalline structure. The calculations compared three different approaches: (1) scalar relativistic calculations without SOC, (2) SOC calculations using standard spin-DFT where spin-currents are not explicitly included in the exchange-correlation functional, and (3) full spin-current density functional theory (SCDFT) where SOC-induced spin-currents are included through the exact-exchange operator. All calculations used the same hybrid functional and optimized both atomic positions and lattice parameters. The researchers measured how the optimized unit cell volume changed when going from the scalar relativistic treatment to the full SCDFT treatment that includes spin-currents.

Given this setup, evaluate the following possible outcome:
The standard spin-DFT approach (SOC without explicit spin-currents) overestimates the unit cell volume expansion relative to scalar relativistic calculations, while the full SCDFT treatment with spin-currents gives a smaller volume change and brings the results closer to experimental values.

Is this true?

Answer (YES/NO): NO